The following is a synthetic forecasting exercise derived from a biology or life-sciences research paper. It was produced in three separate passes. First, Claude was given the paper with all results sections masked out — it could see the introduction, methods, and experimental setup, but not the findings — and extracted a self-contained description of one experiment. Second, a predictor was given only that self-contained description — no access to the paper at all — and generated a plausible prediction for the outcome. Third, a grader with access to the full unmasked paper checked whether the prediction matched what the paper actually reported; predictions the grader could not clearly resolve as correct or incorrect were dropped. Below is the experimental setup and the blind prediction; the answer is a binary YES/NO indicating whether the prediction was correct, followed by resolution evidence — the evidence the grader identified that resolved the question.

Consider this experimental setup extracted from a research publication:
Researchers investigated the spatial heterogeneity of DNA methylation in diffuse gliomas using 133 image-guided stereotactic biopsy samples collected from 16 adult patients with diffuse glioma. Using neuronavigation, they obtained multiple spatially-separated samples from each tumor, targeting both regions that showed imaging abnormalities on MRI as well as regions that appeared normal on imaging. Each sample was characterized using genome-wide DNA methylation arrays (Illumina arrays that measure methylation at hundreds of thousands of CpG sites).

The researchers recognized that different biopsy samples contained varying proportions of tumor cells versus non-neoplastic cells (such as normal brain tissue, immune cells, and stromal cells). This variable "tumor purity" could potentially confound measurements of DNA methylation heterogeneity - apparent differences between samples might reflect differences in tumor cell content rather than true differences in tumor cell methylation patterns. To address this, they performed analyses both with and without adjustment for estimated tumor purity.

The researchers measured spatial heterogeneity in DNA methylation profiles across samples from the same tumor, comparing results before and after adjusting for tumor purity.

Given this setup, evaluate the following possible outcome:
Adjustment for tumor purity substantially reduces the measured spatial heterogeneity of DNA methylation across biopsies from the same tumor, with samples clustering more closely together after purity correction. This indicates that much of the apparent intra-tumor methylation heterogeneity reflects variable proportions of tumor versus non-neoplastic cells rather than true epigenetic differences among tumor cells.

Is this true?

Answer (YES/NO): YES